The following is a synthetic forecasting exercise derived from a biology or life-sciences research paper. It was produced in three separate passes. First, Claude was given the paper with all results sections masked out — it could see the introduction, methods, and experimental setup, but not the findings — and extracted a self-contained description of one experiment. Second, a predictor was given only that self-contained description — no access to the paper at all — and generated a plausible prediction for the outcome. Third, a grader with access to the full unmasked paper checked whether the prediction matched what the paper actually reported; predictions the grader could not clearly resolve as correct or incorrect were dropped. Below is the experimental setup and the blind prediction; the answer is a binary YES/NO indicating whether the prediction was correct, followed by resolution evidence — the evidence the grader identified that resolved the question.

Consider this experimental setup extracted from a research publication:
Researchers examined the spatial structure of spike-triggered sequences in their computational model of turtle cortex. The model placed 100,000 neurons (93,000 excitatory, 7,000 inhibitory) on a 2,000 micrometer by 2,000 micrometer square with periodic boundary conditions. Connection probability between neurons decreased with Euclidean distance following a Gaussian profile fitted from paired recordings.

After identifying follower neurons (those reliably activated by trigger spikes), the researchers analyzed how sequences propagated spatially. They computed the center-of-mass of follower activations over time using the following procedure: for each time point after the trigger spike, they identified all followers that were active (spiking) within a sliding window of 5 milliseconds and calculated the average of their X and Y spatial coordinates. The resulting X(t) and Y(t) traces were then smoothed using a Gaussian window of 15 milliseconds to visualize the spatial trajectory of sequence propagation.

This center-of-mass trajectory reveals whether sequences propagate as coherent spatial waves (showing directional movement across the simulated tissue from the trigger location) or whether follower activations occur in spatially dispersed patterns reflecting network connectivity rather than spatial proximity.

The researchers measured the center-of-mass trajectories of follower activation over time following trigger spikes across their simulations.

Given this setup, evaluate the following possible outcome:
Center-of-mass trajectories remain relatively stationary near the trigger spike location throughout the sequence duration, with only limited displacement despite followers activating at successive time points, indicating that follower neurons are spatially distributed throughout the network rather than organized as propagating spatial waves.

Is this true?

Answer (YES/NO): NO